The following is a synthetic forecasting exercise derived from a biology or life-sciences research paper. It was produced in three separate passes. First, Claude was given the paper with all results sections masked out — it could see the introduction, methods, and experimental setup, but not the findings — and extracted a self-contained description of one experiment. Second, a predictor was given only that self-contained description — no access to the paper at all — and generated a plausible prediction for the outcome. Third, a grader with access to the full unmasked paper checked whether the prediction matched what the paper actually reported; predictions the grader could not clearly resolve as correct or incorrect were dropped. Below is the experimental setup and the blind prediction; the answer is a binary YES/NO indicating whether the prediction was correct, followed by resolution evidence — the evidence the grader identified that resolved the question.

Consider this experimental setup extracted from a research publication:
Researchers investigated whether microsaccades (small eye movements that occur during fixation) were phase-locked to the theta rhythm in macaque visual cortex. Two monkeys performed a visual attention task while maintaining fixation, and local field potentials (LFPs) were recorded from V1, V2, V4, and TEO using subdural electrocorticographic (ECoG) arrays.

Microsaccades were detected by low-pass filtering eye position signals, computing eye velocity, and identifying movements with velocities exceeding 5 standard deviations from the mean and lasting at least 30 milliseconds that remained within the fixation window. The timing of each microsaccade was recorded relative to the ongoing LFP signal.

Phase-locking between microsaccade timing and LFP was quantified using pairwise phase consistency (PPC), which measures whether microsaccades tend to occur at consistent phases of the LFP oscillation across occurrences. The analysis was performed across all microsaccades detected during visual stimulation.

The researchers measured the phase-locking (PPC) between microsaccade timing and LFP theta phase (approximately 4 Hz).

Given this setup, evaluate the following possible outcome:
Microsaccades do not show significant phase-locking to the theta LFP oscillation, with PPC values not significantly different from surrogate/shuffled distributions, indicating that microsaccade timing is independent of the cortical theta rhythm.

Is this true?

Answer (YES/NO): NO